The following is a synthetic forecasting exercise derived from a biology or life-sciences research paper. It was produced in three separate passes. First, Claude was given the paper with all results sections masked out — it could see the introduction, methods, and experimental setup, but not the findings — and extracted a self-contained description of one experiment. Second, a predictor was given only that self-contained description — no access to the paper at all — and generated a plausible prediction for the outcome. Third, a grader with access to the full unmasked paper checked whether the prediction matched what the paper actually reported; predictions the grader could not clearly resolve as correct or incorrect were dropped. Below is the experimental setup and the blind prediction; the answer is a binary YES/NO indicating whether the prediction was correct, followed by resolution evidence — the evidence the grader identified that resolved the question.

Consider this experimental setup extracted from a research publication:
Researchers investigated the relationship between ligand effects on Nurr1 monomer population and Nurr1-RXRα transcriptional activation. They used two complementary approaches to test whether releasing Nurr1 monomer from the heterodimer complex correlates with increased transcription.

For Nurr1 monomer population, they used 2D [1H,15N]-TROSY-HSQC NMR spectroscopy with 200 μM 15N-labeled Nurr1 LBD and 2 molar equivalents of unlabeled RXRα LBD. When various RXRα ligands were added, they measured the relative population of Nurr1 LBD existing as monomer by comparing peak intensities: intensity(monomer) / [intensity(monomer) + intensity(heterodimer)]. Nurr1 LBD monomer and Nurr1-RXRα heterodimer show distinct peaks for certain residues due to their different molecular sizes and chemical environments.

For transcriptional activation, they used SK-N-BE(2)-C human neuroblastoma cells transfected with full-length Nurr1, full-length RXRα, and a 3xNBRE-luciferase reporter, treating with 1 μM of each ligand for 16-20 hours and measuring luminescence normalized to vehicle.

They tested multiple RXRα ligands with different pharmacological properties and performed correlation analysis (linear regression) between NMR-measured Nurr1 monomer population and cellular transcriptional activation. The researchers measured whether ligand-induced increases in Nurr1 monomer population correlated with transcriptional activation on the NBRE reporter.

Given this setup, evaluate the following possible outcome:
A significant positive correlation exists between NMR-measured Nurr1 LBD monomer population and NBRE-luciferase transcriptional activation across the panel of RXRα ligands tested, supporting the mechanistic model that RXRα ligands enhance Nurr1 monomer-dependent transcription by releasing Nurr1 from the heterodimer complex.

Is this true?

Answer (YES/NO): NO